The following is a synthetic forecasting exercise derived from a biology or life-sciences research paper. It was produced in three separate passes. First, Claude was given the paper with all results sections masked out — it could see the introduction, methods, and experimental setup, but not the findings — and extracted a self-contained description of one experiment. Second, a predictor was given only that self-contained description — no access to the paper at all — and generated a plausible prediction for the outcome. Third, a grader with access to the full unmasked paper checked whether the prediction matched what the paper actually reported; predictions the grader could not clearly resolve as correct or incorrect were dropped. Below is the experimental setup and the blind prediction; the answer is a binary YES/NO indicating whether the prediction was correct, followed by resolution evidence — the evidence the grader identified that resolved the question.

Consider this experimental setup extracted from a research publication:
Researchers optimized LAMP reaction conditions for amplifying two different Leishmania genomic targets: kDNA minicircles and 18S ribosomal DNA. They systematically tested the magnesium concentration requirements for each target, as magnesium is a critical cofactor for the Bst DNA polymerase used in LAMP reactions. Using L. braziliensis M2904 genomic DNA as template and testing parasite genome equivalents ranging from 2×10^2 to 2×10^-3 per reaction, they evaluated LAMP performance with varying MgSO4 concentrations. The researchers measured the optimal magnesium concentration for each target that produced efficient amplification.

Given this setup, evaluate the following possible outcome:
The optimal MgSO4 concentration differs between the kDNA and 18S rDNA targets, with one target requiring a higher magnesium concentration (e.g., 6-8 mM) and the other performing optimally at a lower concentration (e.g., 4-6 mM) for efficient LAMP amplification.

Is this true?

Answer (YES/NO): YES